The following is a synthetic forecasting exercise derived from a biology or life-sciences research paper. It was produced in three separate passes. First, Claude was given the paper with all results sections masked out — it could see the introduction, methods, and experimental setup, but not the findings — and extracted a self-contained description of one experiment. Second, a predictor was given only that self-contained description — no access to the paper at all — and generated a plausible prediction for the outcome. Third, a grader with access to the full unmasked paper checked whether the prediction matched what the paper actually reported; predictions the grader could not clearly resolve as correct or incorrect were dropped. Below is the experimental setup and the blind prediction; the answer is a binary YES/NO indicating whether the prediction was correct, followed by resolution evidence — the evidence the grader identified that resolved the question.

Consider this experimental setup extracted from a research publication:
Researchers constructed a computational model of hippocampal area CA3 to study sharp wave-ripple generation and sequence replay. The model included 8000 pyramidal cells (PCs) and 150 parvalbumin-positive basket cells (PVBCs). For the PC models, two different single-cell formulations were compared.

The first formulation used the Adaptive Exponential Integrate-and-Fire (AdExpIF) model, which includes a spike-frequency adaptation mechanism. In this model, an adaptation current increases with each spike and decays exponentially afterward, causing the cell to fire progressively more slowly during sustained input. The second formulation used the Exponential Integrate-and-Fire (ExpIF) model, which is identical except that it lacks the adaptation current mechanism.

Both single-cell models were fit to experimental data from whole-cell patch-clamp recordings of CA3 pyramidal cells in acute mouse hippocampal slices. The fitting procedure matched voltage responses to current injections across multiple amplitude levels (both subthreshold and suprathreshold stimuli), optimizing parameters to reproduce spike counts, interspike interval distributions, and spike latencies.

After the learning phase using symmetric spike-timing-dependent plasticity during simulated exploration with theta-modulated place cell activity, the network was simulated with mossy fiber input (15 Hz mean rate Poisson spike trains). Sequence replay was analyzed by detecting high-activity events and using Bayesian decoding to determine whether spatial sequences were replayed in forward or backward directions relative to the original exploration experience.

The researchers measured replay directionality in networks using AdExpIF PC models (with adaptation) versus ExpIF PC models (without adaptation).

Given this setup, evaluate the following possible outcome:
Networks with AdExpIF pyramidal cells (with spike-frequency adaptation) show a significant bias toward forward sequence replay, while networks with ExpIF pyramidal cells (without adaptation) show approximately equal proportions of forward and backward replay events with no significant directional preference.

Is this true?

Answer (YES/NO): NO